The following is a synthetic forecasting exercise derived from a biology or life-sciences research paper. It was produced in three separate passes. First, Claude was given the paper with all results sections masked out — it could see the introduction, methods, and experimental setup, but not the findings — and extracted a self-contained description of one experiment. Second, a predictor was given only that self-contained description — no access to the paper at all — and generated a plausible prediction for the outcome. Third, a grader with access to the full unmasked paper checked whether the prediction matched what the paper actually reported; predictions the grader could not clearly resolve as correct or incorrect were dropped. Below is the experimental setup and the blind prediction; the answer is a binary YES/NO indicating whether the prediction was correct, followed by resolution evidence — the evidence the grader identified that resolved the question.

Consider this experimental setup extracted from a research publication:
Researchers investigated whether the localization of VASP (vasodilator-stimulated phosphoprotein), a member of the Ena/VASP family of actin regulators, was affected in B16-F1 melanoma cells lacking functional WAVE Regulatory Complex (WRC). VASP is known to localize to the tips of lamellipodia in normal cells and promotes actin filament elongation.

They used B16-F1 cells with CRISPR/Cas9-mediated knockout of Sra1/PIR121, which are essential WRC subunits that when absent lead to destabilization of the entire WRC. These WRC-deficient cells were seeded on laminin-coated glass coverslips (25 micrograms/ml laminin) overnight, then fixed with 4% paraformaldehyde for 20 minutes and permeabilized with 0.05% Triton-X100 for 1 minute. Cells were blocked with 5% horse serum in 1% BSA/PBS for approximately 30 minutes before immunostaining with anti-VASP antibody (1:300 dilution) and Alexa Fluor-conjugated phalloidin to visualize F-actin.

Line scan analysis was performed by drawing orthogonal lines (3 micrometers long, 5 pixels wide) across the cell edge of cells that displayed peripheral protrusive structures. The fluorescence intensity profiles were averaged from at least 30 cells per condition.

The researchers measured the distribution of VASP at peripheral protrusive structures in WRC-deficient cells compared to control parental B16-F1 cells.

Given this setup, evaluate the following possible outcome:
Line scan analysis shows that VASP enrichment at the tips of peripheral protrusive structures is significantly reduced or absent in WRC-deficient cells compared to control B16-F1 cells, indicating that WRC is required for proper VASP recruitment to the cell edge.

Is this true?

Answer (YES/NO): YES